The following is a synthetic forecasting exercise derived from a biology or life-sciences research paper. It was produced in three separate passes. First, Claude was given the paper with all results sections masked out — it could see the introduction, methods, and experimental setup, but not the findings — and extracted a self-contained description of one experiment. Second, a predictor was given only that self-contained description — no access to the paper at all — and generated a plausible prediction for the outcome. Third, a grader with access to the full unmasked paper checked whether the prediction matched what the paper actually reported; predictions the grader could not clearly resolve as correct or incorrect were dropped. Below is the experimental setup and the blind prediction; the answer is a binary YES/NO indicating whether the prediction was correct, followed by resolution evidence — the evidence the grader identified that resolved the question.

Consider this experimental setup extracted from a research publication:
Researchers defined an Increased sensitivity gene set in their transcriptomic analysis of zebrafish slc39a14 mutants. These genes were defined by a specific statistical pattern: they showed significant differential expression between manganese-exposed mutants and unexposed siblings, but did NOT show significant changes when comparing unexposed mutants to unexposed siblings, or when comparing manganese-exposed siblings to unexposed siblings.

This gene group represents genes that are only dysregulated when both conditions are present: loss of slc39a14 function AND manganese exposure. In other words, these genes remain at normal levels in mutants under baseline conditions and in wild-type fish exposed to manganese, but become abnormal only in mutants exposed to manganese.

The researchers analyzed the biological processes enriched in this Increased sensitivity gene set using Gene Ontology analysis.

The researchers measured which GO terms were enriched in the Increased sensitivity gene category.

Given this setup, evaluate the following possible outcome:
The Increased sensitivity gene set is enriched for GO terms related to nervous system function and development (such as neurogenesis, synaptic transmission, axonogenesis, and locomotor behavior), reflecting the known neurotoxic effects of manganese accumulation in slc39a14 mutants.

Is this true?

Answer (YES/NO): NO